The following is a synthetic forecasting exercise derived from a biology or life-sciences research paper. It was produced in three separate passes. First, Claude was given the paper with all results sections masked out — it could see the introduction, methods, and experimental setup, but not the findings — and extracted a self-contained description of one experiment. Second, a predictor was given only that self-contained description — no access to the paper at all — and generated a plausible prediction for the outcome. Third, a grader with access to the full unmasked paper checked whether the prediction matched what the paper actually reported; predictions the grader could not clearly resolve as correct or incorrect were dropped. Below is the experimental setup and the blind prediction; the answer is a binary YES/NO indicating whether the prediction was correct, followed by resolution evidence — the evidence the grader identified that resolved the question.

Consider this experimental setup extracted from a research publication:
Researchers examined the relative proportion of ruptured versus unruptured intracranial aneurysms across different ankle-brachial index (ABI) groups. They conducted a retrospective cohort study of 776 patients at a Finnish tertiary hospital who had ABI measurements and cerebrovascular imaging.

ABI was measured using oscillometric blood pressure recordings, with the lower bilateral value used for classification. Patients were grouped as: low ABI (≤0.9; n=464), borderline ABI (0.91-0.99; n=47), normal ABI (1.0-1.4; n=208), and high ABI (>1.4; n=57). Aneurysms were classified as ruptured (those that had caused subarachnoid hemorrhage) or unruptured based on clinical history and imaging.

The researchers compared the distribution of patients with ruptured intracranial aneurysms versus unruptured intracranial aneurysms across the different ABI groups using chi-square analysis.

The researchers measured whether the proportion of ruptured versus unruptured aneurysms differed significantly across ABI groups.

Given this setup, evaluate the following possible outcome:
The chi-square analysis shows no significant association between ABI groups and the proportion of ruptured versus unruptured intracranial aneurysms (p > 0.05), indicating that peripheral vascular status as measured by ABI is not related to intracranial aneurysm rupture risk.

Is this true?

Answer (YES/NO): YES